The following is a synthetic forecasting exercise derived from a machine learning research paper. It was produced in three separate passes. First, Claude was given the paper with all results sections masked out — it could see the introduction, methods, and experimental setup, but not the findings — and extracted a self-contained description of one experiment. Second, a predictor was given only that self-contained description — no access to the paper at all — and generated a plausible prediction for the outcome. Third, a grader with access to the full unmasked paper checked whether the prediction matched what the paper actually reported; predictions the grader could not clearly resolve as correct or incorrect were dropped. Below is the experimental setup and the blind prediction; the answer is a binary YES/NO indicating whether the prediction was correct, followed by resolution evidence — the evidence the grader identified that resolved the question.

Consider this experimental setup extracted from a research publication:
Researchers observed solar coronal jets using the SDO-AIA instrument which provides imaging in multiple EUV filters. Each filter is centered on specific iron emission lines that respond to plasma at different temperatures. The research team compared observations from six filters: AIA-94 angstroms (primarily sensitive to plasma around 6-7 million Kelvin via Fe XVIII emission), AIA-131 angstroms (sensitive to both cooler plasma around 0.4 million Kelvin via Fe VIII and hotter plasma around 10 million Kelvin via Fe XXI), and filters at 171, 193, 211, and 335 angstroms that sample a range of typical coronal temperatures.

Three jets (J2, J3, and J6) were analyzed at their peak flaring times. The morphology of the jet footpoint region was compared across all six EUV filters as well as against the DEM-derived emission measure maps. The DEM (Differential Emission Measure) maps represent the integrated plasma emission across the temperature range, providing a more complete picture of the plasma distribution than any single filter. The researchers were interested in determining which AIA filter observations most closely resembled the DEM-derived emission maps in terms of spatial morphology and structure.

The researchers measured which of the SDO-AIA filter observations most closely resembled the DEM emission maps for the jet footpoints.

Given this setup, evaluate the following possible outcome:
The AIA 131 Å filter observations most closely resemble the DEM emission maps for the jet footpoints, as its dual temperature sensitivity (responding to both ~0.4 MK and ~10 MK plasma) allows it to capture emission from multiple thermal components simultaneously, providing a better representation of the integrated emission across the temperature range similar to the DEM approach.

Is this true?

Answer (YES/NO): NO